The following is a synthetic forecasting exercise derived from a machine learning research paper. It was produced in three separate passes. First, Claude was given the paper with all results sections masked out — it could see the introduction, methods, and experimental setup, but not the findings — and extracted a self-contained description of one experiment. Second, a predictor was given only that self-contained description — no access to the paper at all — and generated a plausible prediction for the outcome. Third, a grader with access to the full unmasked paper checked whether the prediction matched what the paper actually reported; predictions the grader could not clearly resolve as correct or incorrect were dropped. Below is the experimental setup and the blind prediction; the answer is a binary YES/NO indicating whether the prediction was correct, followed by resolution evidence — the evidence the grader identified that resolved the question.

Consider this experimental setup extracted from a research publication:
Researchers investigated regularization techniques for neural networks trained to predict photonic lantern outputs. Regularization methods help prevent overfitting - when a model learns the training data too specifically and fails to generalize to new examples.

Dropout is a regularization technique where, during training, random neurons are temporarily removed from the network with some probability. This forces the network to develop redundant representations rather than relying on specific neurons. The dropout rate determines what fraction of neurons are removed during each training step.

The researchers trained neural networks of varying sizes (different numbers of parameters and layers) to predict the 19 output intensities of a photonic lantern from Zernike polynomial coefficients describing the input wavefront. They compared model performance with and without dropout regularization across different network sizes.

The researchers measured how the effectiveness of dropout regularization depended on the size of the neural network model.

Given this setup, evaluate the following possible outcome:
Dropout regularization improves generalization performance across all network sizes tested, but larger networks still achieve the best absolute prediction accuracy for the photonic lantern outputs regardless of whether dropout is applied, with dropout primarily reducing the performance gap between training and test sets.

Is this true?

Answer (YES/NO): NO